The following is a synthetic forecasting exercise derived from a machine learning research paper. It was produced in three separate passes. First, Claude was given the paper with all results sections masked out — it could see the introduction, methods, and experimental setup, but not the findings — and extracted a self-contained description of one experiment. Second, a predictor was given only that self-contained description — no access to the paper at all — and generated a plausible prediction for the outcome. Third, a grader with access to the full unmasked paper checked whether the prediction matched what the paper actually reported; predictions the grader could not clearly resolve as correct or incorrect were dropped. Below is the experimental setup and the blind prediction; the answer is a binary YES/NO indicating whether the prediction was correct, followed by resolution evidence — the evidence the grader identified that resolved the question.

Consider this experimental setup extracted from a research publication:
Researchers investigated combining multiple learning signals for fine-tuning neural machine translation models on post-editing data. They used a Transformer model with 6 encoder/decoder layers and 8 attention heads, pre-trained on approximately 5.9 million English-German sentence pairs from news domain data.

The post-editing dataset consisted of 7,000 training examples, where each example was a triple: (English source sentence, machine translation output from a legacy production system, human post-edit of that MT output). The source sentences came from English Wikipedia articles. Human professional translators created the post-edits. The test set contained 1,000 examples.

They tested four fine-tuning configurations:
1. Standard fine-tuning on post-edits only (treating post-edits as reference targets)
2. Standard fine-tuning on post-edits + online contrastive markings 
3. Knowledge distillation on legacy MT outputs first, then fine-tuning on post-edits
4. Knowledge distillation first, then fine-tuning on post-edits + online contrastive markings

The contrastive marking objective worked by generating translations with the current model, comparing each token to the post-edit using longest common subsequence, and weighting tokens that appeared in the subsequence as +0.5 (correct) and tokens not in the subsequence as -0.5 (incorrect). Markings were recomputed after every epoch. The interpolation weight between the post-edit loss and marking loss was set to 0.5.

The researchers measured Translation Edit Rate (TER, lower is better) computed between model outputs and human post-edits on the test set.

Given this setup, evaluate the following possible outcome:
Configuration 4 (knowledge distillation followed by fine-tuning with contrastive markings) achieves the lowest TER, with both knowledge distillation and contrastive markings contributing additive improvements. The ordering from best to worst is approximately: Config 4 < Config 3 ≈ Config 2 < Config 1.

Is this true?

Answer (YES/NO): NO